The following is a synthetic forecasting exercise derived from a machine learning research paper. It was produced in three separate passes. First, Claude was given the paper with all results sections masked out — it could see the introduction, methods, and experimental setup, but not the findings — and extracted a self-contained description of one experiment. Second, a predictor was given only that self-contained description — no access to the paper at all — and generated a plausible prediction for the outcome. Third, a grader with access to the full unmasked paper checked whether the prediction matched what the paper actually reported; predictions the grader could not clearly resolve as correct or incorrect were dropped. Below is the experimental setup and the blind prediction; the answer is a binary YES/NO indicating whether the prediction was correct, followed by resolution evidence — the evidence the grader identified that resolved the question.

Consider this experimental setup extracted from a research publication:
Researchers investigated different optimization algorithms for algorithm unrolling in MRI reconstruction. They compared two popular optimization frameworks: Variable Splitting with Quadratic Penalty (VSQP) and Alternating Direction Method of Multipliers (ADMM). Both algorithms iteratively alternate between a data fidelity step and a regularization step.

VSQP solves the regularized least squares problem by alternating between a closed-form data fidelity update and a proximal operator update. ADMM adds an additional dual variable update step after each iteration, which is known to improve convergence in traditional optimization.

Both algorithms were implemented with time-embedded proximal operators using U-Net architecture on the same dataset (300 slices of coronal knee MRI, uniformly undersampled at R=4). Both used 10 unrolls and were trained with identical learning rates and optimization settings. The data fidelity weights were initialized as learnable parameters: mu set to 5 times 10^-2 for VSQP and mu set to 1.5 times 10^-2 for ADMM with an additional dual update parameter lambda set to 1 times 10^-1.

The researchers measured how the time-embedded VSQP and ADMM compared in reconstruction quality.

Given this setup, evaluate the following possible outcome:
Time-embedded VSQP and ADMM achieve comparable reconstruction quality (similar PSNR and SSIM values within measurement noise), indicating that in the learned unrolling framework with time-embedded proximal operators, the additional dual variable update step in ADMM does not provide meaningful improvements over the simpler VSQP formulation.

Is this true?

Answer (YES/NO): YES